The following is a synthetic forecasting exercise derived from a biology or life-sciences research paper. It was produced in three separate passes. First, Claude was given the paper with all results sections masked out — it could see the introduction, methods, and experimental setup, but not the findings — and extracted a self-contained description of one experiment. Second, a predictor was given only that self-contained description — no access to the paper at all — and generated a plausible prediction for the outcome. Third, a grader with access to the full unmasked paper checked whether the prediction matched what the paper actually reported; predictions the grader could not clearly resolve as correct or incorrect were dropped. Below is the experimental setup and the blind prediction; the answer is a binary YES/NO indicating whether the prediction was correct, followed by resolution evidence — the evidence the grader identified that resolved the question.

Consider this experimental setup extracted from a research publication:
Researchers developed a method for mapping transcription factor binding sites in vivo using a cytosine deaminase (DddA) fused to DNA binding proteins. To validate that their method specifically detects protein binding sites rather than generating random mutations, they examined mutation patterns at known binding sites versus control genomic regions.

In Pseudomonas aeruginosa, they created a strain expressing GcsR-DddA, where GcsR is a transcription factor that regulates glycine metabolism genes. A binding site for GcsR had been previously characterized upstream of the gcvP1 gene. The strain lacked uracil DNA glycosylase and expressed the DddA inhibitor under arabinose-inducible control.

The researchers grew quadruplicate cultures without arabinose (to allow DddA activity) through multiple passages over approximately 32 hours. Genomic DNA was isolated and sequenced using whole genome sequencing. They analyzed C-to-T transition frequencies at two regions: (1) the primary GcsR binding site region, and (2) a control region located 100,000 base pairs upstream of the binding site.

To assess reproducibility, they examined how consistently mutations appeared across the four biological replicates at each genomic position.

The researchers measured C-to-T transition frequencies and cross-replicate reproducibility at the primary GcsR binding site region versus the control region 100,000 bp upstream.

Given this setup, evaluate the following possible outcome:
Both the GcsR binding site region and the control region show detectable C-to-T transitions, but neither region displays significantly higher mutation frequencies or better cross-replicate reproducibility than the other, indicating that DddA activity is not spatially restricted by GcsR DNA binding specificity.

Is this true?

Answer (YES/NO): NO